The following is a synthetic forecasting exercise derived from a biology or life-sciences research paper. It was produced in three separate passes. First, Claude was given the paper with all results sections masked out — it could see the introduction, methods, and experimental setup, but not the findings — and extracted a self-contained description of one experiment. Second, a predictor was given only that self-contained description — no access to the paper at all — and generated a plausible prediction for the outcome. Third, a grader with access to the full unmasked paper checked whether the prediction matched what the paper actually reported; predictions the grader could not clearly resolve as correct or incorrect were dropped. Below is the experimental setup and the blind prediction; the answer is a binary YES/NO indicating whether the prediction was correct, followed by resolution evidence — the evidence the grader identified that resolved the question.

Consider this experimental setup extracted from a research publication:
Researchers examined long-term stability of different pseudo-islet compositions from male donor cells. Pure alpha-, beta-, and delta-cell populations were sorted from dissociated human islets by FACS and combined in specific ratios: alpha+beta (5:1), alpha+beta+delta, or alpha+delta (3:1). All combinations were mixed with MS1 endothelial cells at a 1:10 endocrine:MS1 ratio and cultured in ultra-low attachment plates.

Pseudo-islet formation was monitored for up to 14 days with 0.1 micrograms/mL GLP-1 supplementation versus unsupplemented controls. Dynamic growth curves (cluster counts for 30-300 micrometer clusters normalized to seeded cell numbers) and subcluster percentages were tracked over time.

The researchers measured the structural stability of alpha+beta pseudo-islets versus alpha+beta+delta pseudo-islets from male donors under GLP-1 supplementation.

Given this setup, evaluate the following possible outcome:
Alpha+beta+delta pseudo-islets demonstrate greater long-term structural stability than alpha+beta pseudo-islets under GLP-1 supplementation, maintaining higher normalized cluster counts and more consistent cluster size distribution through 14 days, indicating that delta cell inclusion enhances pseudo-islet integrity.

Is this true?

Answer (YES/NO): NO